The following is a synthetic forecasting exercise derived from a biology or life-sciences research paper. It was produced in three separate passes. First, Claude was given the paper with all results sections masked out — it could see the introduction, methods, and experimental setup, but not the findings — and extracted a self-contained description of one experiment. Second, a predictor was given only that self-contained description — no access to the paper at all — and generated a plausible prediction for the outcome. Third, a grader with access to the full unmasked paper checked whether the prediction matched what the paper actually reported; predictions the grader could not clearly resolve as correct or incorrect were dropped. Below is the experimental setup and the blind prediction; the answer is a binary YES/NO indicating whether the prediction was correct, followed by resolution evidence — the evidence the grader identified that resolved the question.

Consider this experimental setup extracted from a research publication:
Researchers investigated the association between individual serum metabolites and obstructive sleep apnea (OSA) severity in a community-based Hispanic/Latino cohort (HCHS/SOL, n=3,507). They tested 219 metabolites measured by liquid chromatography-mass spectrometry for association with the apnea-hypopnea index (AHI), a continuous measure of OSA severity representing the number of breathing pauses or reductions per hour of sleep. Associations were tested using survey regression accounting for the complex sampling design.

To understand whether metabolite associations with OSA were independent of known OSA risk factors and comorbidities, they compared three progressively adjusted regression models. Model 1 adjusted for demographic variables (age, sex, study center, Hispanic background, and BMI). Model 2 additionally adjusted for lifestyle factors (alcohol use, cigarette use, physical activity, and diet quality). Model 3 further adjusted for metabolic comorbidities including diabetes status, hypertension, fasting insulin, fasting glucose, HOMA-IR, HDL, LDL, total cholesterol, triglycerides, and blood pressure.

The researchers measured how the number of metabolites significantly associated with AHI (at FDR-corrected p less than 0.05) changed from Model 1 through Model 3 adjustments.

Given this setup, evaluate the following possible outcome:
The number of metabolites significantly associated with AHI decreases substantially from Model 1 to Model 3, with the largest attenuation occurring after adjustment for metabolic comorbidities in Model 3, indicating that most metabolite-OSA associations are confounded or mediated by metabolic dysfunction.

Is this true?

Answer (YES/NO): NO